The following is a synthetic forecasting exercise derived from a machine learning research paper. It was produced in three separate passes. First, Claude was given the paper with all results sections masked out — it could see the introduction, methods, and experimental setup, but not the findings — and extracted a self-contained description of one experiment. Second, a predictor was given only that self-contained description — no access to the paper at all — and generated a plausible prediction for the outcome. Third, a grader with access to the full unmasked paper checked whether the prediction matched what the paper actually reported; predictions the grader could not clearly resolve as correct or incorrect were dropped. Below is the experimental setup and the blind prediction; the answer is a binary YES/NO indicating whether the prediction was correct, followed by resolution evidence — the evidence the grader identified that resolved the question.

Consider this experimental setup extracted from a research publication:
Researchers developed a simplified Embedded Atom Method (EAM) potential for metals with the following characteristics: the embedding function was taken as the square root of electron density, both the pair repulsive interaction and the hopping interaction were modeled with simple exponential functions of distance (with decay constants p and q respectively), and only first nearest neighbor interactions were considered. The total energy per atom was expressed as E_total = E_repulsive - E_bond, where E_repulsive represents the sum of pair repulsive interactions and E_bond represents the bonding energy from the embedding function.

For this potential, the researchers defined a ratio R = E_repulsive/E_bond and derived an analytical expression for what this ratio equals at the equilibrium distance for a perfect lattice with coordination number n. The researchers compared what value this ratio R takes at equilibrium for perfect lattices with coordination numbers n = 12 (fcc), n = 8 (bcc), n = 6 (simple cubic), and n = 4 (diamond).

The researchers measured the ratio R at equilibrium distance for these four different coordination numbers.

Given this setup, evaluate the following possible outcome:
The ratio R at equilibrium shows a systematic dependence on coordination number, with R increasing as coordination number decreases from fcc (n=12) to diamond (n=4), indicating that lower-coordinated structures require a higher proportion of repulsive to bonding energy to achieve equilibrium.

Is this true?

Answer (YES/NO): NO